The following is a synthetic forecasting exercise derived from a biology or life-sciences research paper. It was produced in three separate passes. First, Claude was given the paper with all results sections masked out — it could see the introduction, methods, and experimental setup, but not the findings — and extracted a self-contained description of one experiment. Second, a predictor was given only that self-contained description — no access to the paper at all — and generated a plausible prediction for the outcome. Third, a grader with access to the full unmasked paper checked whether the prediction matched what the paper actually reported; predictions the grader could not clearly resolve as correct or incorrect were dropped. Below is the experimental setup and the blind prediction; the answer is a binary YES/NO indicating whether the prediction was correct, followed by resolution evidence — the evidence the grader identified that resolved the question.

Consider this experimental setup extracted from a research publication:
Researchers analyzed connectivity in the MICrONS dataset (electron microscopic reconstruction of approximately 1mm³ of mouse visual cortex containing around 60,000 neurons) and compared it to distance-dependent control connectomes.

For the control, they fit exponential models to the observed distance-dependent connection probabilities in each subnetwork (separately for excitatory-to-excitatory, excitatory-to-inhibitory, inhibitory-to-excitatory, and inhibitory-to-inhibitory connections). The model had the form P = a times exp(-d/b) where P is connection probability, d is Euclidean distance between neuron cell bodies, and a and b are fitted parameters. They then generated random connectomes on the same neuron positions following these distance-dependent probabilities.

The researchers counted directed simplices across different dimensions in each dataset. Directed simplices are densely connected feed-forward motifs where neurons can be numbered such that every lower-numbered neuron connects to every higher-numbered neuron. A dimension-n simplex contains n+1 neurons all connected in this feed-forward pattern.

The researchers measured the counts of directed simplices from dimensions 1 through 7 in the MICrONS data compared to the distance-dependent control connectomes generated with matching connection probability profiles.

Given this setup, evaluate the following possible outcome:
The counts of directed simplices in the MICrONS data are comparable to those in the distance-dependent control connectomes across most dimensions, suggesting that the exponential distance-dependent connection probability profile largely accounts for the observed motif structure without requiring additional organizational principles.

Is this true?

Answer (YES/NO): NO